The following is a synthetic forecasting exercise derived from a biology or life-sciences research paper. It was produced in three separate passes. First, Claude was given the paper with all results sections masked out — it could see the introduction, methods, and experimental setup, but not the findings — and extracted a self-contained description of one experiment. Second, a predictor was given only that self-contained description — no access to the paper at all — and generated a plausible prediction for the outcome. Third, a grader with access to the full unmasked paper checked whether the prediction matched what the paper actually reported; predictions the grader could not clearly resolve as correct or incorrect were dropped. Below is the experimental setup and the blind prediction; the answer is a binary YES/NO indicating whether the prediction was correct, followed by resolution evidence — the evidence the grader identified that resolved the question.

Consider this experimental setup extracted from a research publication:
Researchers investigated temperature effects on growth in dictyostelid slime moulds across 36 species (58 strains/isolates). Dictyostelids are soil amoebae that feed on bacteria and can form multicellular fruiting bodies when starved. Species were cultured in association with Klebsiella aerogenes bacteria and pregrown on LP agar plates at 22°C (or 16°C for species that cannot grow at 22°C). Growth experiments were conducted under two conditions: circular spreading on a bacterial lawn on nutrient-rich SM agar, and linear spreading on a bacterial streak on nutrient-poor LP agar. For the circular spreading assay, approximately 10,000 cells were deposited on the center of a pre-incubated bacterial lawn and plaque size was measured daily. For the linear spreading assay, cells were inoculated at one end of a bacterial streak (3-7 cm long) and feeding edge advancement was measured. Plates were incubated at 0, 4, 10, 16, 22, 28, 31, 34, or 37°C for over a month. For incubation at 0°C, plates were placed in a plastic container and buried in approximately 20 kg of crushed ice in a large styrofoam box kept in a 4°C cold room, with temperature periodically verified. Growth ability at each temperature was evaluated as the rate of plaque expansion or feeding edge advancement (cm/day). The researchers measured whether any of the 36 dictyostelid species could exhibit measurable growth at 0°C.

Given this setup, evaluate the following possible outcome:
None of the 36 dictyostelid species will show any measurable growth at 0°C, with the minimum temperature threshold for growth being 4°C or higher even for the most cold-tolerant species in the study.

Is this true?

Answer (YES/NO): NO